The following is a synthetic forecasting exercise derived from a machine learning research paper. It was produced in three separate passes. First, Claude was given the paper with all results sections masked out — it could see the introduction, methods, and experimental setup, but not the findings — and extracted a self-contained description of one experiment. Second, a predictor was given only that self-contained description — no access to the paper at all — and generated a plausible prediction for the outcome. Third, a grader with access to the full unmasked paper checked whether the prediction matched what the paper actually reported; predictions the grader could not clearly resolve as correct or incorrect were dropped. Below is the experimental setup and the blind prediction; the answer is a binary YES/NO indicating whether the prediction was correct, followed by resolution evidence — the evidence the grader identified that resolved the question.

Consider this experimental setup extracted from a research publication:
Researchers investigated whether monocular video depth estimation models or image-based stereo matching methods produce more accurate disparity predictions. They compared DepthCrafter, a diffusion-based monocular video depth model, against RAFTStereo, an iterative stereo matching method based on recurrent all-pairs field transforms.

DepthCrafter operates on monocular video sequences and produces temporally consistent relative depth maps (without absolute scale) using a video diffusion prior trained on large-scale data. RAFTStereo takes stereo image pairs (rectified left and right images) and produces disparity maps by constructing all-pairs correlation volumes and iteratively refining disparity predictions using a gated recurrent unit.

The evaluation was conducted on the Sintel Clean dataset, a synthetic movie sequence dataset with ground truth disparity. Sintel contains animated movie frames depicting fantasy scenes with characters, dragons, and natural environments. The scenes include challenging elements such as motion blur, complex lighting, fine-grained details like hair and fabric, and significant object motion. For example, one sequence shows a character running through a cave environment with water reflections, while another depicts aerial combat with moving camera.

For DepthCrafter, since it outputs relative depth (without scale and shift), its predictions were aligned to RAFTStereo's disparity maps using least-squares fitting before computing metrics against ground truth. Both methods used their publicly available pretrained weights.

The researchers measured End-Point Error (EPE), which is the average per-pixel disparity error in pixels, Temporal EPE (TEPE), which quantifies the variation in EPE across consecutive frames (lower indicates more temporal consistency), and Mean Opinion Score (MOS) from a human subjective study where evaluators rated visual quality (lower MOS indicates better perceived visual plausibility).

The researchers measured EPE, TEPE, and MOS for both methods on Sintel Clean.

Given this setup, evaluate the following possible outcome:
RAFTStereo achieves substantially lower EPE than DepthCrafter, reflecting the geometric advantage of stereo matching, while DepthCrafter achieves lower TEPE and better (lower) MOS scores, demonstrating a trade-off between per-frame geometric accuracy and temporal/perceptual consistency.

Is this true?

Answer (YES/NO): NO